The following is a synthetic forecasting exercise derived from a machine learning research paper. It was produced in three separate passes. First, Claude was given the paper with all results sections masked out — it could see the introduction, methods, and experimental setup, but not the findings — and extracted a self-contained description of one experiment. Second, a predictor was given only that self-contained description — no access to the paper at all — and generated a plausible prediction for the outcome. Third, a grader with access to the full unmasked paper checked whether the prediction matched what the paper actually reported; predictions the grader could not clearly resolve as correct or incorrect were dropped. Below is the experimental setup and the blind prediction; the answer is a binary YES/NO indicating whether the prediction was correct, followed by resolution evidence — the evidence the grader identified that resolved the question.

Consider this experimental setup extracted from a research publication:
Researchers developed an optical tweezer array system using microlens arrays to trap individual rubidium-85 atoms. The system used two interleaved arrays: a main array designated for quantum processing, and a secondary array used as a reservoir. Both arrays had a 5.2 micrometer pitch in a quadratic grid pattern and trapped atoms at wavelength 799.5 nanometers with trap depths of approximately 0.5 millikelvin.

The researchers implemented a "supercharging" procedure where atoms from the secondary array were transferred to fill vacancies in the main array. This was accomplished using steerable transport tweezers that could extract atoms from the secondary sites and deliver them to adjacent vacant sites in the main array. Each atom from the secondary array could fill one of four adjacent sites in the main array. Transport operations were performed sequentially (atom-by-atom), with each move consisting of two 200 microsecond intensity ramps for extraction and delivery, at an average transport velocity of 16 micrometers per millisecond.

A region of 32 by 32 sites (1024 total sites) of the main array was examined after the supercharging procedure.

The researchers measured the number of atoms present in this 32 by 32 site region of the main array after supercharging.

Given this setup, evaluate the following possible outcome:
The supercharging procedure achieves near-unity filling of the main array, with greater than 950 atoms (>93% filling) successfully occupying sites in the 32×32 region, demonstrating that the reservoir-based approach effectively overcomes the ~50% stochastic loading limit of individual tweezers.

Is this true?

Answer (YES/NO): NO